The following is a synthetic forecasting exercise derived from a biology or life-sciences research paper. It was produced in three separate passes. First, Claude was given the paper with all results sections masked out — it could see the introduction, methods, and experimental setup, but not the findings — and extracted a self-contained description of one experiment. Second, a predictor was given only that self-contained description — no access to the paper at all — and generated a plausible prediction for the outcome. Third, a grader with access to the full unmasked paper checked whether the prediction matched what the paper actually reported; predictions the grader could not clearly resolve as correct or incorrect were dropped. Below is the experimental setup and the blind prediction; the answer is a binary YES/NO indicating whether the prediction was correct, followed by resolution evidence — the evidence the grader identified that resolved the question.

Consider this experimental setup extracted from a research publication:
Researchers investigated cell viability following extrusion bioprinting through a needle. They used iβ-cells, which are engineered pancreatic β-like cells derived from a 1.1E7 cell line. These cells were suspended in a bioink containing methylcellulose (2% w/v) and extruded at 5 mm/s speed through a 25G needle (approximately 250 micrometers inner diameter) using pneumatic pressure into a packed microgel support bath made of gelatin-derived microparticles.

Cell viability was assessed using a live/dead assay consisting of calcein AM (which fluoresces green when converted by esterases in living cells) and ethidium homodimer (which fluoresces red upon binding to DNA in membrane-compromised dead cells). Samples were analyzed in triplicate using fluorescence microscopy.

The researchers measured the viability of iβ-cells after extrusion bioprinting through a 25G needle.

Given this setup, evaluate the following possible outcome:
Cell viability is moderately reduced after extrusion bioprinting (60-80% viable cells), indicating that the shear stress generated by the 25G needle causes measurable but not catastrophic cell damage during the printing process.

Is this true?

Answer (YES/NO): NO